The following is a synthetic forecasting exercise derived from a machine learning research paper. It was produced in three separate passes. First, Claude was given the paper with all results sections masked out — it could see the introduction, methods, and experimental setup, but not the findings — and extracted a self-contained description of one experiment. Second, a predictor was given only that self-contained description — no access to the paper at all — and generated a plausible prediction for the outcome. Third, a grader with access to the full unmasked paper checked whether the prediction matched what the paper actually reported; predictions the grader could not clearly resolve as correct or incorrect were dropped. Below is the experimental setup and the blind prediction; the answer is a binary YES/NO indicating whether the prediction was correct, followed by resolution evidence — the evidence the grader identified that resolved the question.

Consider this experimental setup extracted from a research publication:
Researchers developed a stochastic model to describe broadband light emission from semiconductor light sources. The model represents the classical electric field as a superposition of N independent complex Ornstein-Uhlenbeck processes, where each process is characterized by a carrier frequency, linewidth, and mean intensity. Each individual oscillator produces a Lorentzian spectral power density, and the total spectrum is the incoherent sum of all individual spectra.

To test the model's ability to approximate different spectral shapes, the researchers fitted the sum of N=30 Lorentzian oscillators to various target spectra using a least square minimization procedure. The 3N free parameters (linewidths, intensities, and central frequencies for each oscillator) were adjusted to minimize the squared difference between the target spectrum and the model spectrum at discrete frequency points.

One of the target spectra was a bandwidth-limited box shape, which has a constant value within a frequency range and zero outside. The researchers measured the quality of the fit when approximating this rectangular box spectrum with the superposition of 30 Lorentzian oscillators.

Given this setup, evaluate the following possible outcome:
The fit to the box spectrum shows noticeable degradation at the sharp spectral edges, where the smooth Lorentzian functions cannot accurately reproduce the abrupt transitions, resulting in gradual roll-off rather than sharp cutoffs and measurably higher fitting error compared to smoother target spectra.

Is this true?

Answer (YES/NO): NO